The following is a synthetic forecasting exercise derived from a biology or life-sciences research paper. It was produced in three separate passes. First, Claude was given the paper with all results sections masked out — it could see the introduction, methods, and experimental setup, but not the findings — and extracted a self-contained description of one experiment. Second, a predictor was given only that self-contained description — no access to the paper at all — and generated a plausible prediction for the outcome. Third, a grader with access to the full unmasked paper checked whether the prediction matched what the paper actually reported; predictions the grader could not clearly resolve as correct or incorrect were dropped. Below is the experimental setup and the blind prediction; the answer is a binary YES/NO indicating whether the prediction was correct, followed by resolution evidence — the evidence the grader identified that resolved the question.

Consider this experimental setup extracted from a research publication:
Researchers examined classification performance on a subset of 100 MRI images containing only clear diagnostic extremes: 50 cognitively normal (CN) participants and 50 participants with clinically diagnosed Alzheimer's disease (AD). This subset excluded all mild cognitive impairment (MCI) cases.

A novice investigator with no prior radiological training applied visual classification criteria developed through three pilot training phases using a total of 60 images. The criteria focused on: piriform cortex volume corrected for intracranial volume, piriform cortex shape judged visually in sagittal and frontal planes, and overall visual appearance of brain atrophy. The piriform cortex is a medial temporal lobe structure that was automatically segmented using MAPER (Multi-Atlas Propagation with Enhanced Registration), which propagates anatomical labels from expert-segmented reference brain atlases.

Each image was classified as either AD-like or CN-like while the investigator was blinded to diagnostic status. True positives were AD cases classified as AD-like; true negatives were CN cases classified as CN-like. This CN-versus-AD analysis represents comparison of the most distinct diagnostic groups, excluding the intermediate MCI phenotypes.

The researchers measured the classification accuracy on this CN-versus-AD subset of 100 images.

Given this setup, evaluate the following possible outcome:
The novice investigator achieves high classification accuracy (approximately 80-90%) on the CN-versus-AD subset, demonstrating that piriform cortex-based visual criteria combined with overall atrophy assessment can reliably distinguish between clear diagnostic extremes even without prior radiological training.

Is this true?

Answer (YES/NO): NO